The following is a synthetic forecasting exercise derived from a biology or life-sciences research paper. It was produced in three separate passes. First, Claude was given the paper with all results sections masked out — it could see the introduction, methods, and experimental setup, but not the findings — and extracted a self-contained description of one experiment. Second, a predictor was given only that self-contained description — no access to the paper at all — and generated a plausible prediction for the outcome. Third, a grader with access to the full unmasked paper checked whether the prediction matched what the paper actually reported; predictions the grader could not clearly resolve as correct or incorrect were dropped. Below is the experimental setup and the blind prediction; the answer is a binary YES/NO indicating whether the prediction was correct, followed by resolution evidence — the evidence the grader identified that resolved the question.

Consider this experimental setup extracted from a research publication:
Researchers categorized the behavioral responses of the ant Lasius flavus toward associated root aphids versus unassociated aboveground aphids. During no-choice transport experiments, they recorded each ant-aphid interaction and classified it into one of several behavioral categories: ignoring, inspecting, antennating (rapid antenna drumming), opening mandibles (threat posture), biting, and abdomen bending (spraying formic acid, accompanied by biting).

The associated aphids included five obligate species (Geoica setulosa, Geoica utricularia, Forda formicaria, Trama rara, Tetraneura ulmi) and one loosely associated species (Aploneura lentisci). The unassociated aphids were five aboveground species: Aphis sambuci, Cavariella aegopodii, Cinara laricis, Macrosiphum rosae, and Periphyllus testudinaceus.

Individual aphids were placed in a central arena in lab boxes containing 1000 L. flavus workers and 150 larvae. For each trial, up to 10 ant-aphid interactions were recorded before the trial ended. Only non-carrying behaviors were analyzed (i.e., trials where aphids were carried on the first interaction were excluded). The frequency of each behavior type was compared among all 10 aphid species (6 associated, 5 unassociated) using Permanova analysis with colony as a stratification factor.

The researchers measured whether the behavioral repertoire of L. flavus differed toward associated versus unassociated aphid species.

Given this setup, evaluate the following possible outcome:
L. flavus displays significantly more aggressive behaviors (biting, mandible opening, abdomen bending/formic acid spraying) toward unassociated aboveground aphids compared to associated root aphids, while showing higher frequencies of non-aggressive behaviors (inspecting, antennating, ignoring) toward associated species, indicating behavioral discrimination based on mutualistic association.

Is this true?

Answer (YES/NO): YES